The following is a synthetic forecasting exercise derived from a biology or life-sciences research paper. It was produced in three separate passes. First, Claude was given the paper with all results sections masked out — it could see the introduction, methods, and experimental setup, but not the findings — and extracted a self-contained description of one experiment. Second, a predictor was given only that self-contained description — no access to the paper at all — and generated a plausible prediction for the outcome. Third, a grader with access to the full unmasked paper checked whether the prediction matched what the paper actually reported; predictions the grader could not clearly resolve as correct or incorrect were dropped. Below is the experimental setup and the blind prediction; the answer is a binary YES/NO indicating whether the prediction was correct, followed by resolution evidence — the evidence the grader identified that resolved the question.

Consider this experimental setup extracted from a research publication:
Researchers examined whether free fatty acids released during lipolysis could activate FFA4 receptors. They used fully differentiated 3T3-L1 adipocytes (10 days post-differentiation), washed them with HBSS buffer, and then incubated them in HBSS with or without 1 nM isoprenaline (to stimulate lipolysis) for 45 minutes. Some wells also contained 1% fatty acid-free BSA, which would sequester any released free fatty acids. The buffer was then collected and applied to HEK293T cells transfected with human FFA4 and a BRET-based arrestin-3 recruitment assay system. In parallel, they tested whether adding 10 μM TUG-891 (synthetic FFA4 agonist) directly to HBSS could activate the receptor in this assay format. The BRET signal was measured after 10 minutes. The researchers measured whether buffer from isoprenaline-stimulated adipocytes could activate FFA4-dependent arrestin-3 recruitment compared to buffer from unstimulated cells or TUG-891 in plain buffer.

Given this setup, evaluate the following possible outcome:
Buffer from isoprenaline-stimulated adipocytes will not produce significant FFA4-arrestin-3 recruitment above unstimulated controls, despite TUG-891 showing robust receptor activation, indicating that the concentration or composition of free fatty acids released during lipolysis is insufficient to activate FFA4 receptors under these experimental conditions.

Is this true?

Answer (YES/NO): YES